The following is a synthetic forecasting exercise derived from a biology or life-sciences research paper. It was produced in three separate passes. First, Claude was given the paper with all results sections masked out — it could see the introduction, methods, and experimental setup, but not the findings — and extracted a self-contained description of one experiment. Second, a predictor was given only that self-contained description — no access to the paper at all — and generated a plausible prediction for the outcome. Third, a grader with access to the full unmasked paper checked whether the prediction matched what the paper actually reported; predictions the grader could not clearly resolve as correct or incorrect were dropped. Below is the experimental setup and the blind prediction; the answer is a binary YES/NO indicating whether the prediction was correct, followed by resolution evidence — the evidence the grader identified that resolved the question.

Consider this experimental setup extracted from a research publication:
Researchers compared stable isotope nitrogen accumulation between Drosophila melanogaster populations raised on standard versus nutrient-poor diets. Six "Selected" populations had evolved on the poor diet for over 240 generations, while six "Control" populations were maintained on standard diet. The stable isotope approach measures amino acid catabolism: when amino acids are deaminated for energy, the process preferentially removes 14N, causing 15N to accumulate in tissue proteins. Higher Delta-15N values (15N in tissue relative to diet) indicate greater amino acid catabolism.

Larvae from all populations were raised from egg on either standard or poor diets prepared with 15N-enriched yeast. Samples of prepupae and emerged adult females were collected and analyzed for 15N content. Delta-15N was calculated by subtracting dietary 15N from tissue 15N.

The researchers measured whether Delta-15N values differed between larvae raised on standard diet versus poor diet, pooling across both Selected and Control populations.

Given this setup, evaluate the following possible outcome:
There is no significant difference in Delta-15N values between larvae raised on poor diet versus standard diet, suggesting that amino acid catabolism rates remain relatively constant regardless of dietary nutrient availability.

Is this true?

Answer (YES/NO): NO